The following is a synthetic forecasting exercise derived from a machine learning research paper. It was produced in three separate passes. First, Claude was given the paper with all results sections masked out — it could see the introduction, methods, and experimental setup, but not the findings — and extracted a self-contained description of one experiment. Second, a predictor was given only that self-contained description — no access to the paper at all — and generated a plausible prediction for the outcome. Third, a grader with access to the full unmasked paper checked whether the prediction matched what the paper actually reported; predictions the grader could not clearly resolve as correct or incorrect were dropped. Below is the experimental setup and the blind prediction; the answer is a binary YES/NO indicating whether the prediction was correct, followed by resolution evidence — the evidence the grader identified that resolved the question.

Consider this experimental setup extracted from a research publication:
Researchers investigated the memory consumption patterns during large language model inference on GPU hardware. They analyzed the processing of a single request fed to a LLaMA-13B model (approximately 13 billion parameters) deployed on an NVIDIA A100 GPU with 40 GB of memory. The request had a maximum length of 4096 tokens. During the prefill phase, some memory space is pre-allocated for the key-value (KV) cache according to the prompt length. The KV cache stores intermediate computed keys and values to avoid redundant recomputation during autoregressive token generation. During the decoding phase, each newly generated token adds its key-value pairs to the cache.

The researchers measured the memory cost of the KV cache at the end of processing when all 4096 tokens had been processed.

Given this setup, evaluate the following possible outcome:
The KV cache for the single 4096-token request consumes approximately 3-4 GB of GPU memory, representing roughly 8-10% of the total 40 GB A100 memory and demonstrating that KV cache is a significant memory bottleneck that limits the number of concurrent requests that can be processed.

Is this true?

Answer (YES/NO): YES